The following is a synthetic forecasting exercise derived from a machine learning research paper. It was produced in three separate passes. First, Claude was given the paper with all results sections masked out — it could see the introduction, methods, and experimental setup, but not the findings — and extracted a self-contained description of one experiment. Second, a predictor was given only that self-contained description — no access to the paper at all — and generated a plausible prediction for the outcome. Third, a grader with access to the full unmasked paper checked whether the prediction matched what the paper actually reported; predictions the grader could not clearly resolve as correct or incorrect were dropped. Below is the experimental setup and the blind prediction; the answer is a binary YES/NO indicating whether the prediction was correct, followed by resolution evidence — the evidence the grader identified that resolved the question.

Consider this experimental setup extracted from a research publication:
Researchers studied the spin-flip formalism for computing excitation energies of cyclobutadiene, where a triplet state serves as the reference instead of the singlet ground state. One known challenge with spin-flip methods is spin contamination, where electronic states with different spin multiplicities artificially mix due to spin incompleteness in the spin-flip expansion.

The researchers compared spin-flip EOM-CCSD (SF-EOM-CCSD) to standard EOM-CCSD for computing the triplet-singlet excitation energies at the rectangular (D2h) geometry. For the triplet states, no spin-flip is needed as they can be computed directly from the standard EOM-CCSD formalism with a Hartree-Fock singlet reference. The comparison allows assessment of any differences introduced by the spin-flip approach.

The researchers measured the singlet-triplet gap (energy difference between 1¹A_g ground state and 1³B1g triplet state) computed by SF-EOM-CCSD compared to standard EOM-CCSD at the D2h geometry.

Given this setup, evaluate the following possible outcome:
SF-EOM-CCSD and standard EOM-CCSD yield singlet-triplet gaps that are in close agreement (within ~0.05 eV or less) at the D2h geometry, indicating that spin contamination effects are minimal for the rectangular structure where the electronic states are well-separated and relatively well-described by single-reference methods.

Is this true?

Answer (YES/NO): NO